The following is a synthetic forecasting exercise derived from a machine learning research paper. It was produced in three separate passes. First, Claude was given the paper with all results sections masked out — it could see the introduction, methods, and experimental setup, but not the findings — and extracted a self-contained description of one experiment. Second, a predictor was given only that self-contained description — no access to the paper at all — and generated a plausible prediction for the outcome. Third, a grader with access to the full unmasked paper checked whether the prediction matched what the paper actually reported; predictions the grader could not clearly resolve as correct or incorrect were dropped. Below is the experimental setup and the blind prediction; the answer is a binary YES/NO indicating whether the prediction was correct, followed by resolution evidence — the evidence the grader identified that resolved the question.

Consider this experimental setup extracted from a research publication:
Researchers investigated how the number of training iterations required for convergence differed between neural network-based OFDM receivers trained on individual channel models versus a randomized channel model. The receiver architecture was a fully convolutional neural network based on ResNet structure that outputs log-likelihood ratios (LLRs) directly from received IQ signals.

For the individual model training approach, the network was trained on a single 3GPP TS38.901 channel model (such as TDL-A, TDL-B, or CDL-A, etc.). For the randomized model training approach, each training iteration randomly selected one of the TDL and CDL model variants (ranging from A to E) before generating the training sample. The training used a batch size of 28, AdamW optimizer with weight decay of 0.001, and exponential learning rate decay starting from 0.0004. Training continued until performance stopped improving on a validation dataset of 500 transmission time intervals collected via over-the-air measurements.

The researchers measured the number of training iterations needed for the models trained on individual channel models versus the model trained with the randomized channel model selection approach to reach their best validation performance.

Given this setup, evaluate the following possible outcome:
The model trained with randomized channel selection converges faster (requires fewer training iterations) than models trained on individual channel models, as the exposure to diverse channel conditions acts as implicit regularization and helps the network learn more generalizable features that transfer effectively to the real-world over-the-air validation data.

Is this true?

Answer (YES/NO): NO